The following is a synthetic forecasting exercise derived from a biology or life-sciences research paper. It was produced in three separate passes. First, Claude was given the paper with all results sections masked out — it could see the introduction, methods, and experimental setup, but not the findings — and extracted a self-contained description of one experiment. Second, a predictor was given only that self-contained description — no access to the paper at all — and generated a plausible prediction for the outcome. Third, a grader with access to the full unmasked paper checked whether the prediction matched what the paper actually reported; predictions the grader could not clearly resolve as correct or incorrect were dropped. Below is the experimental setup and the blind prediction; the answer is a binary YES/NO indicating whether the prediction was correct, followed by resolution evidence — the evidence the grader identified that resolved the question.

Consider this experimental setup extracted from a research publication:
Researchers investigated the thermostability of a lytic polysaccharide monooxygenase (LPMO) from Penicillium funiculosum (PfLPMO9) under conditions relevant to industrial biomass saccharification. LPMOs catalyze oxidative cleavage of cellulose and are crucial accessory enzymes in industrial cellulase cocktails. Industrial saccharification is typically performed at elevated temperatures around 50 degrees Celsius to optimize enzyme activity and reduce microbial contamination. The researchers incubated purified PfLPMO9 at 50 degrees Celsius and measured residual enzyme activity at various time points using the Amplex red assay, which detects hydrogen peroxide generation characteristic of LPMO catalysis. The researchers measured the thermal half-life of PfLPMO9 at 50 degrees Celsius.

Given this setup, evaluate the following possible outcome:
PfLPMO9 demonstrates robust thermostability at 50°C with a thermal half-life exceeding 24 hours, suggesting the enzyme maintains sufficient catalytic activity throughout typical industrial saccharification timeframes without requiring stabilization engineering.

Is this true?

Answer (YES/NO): YES